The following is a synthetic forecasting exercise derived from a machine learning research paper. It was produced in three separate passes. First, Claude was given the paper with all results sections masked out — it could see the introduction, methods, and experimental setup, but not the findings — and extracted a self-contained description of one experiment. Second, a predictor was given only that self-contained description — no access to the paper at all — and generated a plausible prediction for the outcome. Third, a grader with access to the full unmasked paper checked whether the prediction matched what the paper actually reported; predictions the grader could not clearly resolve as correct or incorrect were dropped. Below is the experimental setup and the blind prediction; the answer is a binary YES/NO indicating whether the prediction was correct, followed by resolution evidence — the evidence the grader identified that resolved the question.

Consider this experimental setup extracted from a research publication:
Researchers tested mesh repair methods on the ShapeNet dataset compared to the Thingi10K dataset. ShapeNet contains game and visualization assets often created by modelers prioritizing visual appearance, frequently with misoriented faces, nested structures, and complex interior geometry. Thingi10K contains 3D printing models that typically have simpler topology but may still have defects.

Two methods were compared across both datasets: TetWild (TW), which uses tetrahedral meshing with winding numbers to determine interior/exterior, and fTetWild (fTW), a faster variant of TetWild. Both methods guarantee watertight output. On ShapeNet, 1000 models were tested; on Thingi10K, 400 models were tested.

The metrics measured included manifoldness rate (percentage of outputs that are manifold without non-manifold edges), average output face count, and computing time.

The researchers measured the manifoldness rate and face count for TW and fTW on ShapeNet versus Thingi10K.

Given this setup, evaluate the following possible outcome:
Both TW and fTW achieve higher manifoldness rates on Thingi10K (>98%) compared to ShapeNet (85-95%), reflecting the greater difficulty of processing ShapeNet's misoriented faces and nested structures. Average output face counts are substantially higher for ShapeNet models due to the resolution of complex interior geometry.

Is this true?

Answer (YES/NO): NO